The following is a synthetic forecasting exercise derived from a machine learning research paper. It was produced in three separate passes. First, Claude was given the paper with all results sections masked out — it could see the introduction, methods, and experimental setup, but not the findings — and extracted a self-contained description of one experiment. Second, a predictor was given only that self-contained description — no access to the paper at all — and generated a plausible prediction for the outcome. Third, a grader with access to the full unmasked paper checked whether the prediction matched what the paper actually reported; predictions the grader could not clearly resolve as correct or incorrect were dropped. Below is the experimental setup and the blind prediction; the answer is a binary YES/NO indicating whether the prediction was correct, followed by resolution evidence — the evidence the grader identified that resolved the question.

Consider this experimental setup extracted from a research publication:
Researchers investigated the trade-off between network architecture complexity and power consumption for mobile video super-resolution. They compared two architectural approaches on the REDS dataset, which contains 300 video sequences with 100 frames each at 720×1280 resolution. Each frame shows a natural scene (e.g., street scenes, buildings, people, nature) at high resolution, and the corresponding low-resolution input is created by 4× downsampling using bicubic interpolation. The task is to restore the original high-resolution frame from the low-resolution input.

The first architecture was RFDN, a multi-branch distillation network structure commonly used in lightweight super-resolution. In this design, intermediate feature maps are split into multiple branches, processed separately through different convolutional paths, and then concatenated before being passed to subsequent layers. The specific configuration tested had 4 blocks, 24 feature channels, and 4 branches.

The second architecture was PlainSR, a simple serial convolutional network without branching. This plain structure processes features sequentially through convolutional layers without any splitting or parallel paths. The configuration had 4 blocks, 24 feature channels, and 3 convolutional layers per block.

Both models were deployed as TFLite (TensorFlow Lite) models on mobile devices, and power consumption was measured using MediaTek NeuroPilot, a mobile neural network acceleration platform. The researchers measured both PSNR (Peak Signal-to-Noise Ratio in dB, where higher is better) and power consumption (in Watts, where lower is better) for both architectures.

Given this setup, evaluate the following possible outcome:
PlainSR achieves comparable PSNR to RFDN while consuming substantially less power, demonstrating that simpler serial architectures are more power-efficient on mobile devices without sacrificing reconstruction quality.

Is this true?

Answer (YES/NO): YES